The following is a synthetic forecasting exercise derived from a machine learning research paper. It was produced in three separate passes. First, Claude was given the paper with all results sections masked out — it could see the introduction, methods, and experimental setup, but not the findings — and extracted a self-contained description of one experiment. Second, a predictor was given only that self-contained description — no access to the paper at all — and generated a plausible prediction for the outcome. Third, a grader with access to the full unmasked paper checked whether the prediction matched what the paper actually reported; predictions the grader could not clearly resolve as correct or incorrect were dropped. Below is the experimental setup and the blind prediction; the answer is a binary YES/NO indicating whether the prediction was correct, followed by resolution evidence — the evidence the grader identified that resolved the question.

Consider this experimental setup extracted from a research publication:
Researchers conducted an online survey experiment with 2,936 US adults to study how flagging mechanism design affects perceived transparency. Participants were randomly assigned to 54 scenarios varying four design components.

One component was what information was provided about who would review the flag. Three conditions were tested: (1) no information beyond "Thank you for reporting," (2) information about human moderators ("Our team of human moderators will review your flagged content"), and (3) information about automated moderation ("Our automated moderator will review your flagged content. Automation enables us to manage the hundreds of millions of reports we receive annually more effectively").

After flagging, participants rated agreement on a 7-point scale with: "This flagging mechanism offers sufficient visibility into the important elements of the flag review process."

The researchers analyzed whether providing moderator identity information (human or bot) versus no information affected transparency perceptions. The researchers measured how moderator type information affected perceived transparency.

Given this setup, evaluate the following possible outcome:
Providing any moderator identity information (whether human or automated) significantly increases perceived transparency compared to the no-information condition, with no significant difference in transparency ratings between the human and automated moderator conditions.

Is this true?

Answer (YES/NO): NO